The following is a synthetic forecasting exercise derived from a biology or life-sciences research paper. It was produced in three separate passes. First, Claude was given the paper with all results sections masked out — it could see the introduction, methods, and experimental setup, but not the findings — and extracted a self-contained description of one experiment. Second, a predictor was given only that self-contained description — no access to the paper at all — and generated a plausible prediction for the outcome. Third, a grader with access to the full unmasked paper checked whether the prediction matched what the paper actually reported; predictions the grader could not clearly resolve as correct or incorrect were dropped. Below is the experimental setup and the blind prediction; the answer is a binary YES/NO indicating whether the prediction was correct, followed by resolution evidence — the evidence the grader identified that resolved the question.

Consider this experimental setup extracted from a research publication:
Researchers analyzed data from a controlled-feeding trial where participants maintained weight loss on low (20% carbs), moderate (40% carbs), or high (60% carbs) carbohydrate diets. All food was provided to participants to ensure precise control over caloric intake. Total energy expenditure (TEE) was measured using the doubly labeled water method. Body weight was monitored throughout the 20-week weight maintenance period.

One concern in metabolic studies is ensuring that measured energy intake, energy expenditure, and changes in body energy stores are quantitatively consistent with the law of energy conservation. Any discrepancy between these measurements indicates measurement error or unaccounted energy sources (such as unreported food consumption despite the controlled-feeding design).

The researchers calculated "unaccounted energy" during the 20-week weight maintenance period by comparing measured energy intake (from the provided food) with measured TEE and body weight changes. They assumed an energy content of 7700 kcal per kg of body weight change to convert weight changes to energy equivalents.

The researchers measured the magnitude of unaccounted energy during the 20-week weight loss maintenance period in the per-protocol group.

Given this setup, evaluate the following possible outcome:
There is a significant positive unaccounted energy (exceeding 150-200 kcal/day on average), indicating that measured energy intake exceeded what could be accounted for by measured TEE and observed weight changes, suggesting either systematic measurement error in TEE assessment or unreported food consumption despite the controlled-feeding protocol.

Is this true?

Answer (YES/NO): NO